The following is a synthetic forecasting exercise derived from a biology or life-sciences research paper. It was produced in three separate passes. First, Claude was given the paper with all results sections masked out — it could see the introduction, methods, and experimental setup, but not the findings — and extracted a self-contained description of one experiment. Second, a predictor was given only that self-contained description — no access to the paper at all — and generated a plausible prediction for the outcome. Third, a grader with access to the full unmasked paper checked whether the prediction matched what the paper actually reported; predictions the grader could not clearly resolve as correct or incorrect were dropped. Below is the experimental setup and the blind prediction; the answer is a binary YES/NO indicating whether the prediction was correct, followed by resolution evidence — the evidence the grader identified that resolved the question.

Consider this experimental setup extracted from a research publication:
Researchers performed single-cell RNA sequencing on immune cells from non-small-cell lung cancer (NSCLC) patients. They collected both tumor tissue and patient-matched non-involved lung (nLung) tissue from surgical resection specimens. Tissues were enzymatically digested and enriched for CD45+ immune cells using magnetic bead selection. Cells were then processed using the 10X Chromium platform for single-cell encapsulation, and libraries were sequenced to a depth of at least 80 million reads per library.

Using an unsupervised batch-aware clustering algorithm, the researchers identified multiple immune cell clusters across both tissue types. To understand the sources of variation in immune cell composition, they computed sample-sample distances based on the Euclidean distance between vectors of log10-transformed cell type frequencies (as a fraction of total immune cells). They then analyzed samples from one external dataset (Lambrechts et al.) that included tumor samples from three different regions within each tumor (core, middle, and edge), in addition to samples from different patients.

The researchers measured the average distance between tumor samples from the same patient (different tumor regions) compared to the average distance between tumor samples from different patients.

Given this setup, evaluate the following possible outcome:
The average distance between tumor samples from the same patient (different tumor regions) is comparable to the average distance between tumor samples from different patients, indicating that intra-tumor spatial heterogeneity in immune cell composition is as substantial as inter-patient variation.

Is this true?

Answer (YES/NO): NO